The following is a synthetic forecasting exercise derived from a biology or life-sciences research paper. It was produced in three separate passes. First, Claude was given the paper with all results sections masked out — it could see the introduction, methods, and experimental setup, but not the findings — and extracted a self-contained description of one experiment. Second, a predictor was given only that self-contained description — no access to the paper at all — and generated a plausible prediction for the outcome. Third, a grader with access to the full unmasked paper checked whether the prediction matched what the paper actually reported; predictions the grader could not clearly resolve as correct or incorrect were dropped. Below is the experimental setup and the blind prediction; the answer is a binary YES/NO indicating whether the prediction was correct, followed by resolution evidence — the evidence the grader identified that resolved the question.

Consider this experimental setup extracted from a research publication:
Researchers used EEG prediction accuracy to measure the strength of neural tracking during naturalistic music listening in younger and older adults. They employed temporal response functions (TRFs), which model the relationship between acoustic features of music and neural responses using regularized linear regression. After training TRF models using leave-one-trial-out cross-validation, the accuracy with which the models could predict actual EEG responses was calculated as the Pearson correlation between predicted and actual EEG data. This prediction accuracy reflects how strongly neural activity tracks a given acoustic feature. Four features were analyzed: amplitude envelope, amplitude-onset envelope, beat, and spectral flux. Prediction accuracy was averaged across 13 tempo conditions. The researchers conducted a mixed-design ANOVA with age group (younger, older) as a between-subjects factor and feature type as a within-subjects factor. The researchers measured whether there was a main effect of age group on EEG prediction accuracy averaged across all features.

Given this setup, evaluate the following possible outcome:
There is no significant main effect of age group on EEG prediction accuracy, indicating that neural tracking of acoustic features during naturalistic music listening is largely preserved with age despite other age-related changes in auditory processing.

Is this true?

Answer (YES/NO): YES